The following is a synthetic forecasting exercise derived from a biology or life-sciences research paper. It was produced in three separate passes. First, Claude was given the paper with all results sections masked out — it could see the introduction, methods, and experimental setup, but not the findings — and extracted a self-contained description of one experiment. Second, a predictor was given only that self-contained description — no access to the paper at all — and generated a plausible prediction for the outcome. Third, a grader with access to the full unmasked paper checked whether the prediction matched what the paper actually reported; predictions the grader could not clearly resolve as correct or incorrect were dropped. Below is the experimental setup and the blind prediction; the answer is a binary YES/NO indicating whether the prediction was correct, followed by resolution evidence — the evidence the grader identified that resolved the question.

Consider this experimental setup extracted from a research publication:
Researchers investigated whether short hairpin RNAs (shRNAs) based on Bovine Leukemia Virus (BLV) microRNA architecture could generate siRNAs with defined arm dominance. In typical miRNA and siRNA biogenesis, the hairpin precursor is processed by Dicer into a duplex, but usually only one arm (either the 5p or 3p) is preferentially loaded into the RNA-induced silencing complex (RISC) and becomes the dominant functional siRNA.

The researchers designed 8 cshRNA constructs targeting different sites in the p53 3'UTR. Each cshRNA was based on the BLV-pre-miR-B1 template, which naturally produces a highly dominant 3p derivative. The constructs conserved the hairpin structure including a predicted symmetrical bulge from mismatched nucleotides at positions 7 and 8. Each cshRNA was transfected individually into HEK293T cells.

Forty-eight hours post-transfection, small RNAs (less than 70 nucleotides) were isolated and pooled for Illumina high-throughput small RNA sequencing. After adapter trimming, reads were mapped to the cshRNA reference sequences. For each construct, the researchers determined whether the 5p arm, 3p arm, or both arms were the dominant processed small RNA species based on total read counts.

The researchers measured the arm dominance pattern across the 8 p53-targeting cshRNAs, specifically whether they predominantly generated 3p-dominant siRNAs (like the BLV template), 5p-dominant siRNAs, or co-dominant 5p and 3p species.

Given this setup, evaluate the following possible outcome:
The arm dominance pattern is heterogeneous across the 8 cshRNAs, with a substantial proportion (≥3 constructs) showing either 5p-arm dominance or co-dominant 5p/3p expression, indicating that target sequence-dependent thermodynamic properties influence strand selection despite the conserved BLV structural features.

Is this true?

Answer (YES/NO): YES